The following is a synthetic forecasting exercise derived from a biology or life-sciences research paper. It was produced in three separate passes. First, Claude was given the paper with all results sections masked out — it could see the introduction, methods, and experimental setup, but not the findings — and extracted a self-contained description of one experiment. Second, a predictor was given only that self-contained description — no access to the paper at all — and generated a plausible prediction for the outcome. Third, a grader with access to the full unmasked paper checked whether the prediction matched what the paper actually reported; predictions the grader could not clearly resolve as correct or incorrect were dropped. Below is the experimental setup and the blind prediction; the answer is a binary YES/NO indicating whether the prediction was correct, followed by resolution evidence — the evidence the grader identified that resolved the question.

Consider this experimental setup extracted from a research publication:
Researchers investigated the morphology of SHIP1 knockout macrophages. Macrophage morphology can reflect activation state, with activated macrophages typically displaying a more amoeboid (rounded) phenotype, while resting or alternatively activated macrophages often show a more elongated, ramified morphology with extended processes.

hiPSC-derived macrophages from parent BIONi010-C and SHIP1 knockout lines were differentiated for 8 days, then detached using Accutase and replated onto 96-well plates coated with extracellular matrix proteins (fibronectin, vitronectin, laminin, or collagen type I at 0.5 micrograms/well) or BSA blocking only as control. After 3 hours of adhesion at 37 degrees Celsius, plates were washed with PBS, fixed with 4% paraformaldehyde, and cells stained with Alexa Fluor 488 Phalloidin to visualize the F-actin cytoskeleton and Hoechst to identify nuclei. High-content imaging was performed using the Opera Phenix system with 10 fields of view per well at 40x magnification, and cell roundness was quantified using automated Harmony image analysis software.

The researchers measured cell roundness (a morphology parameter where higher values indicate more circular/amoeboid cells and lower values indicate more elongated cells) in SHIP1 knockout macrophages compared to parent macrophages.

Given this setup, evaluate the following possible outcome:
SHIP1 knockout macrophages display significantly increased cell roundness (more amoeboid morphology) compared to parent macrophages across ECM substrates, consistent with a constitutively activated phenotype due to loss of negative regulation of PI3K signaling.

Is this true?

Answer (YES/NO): NO